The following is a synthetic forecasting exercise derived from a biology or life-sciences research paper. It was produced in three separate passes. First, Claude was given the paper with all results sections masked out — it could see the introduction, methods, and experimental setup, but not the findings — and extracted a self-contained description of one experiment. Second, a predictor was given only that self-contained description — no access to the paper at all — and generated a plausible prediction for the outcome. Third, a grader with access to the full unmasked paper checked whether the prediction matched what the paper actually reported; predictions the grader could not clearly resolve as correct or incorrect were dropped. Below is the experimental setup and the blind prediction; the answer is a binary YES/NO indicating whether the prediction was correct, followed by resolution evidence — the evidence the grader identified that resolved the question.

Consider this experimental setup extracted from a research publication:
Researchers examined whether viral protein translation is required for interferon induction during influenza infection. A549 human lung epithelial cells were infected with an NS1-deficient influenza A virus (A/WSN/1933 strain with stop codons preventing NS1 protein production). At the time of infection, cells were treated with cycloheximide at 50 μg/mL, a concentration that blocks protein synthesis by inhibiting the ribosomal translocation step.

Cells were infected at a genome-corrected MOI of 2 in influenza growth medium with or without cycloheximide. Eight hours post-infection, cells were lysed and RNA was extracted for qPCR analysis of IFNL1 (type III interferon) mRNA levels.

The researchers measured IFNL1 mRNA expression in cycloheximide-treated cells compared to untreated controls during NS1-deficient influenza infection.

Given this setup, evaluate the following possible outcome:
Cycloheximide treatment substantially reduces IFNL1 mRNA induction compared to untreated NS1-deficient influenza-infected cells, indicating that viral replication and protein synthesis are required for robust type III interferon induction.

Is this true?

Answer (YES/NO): NO